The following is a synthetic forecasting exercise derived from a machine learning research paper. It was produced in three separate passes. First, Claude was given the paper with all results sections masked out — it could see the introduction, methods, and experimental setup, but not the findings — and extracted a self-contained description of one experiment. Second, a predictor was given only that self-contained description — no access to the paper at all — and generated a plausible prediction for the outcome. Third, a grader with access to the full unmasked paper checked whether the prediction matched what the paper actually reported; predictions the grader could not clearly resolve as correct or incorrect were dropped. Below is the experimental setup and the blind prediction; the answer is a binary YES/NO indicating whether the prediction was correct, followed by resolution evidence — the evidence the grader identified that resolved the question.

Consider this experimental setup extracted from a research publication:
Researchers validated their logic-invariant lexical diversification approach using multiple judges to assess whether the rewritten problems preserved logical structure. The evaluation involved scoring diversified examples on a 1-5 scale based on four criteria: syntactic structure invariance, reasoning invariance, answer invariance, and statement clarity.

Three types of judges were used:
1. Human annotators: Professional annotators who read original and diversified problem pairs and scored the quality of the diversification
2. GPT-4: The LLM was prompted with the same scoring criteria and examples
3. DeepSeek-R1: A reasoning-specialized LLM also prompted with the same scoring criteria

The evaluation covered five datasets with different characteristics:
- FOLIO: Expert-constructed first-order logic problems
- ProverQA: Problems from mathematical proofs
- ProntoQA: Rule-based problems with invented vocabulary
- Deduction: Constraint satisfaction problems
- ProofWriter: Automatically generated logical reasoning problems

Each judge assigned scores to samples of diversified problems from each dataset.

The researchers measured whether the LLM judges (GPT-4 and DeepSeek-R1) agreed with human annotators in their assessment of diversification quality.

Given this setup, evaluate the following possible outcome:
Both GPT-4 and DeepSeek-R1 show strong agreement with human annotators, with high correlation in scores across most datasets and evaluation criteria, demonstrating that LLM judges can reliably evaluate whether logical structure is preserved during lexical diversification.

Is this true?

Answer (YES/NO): NO